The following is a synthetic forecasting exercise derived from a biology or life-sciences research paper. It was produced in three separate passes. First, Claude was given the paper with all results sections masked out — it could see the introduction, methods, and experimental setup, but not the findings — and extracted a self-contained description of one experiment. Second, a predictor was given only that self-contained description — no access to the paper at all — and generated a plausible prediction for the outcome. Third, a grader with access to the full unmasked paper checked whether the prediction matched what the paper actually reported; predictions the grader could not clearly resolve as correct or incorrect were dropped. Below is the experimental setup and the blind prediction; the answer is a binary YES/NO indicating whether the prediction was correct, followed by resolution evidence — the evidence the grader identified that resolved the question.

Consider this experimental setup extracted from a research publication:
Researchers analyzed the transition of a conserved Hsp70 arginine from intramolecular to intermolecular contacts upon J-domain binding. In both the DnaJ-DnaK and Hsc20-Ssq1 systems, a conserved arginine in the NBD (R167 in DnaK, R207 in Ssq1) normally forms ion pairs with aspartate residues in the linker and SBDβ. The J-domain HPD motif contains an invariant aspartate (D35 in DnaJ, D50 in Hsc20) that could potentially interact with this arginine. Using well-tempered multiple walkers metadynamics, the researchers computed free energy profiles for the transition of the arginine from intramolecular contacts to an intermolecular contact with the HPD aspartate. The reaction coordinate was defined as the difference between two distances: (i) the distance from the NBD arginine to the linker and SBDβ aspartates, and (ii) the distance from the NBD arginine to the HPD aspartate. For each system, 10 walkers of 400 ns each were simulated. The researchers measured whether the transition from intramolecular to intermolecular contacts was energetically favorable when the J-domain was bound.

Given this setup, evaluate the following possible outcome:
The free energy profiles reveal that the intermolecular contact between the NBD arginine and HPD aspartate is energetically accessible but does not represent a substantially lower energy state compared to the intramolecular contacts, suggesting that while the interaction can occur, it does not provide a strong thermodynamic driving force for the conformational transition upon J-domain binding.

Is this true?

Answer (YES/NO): NO